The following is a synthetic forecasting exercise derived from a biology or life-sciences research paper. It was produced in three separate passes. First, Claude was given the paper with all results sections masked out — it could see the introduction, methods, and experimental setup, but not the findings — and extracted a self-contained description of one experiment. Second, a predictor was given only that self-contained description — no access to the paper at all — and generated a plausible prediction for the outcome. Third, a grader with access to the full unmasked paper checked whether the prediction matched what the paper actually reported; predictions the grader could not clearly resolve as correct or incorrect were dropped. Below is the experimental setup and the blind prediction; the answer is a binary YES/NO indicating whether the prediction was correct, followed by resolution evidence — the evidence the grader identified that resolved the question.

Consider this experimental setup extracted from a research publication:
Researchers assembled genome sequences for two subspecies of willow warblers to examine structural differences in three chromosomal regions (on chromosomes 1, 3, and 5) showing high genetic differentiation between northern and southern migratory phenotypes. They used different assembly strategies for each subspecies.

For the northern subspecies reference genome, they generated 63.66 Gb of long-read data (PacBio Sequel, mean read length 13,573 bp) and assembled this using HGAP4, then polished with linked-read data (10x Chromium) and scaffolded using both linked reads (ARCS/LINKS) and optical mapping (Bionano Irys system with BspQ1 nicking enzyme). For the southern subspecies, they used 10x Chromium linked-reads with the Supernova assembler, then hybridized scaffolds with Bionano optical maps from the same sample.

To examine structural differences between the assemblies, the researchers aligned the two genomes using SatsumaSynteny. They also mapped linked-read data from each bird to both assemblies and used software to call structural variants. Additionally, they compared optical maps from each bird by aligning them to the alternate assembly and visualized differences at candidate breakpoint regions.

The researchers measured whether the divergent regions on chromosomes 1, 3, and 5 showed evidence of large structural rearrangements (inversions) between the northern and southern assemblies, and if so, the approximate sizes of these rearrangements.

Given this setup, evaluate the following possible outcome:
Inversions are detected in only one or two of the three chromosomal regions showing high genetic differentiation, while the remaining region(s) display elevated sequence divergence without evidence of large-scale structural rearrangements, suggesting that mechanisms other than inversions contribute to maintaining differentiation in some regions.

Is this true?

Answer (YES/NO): NO